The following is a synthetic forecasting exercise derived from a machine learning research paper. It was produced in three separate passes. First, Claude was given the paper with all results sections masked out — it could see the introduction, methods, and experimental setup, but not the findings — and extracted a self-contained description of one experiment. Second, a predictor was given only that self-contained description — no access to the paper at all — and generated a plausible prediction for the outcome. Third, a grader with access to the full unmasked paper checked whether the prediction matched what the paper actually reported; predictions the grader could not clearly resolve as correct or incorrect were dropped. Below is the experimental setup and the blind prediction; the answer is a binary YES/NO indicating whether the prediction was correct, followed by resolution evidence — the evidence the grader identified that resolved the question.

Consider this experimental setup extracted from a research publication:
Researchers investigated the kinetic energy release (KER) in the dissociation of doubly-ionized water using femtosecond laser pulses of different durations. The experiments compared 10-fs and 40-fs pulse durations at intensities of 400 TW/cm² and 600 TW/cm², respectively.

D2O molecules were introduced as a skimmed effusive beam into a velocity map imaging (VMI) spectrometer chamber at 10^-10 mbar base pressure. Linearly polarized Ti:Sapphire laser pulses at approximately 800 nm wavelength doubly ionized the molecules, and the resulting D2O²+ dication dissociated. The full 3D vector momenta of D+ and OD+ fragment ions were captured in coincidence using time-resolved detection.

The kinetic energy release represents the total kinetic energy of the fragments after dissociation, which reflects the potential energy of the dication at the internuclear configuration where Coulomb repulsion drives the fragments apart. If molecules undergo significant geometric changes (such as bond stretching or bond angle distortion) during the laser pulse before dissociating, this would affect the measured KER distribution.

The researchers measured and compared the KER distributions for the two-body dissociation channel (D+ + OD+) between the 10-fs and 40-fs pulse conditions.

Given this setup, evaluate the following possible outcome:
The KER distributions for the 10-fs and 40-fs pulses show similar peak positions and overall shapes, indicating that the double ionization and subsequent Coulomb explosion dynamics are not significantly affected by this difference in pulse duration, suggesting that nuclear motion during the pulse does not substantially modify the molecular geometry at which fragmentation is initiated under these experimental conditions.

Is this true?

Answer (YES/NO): NO